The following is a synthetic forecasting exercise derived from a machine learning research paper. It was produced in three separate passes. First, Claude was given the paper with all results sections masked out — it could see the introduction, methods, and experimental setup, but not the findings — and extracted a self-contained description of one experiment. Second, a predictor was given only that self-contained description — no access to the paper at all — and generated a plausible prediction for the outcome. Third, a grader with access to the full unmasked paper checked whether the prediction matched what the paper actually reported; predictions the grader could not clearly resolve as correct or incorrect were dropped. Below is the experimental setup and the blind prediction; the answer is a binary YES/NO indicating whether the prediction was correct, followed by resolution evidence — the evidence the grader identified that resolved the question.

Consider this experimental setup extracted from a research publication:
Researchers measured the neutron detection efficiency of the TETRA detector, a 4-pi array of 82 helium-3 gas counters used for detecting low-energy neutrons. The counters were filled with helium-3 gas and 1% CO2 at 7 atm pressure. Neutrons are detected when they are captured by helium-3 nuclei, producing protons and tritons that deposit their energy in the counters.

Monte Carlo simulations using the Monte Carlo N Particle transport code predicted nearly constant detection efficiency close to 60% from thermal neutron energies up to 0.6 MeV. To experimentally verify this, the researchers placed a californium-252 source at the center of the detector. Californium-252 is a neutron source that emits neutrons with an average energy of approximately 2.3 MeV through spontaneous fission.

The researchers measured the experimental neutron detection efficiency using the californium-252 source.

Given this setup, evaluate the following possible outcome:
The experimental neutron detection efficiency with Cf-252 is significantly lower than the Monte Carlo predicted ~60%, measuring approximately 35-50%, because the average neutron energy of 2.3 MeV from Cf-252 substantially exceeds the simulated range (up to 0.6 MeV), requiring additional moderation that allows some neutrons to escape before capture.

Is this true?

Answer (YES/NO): NO